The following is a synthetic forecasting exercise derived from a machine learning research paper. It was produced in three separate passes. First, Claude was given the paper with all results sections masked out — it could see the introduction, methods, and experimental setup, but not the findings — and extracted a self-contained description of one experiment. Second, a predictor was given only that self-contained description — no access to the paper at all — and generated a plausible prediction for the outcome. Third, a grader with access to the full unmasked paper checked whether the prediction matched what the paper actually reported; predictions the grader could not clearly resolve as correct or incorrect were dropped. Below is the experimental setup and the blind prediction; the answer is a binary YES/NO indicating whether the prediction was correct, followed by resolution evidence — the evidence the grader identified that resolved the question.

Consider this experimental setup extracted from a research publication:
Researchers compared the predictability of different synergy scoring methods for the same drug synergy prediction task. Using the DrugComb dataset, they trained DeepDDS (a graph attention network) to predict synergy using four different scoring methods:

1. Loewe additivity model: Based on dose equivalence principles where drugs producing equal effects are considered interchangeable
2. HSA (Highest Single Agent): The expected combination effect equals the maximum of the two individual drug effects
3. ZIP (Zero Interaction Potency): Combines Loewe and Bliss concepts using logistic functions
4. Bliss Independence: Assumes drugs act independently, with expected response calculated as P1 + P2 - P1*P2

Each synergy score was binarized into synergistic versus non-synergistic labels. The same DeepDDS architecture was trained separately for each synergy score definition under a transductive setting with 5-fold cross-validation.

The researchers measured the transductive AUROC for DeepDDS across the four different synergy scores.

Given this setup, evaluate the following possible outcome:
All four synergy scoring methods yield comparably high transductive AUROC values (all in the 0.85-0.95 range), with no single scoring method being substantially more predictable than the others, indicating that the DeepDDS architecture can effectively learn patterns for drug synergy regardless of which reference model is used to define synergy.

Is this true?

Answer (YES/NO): NO